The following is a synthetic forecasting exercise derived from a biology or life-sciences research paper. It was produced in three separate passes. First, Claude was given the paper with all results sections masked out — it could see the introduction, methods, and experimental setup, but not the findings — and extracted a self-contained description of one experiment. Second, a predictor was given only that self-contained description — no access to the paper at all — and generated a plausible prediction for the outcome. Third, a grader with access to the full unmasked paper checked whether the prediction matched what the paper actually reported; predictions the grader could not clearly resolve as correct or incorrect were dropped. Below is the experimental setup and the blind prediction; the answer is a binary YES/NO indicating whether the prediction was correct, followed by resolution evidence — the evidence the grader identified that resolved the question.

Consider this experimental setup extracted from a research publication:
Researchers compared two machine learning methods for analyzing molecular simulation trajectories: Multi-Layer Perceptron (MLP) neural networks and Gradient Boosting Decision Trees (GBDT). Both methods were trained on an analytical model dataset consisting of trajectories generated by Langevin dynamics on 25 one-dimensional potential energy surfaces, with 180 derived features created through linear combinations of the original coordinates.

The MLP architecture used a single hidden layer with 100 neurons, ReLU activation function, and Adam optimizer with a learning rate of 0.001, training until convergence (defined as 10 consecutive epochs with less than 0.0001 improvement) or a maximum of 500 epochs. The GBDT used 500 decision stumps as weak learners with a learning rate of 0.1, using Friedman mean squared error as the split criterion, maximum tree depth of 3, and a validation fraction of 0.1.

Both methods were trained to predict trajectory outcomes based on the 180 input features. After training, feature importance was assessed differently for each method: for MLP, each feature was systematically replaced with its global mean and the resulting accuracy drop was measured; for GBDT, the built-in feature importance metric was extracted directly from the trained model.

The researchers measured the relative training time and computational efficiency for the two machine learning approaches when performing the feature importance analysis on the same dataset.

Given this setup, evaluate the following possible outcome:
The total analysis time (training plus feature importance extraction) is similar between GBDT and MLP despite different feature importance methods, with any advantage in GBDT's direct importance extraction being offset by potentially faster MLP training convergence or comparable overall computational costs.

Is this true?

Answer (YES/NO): NO